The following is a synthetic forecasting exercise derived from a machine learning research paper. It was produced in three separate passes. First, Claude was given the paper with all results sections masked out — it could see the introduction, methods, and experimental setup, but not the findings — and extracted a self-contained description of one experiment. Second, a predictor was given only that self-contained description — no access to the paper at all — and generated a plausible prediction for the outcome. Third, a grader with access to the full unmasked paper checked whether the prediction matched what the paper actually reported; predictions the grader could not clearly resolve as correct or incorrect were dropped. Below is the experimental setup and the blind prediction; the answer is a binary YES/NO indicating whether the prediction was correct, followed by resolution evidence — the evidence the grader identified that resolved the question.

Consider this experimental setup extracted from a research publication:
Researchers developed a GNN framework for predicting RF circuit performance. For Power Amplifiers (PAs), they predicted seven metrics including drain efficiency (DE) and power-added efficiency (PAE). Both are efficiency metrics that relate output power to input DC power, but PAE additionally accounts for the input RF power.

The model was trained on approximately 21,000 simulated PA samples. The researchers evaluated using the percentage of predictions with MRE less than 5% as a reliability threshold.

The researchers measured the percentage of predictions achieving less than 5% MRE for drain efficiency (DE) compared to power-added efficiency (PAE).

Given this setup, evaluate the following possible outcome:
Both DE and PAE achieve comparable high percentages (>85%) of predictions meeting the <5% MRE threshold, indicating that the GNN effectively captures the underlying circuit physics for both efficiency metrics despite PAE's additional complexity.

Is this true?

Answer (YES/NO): YES